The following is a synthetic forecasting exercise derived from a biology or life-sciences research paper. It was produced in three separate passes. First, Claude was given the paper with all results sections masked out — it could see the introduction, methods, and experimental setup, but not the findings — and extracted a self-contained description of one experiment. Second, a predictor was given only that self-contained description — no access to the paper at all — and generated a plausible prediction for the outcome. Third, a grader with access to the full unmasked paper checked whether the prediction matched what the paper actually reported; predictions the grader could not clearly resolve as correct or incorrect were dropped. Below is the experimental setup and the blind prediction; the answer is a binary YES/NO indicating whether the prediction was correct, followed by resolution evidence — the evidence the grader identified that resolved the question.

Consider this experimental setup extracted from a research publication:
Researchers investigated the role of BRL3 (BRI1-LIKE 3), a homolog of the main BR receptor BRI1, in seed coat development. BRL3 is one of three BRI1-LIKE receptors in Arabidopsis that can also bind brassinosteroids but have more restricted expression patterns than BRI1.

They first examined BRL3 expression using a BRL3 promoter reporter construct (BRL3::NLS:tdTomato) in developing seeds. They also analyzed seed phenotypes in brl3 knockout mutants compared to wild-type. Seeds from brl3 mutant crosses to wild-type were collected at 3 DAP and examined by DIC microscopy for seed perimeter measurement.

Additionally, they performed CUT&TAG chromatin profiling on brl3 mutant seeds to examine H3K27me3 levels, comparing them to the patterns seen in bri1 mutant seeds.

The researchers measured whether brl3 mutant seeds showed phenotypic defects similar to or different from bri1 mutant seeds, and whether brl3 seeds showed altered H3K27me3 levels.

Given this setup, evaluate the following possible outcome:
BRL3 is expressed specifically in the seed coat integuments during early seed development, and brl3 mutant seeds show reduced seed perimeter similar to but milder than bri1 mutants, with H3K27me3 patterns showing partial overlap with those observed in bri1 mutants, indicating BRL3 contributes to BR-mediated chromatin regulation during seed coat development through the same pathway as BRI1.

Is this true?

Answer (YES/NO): NO